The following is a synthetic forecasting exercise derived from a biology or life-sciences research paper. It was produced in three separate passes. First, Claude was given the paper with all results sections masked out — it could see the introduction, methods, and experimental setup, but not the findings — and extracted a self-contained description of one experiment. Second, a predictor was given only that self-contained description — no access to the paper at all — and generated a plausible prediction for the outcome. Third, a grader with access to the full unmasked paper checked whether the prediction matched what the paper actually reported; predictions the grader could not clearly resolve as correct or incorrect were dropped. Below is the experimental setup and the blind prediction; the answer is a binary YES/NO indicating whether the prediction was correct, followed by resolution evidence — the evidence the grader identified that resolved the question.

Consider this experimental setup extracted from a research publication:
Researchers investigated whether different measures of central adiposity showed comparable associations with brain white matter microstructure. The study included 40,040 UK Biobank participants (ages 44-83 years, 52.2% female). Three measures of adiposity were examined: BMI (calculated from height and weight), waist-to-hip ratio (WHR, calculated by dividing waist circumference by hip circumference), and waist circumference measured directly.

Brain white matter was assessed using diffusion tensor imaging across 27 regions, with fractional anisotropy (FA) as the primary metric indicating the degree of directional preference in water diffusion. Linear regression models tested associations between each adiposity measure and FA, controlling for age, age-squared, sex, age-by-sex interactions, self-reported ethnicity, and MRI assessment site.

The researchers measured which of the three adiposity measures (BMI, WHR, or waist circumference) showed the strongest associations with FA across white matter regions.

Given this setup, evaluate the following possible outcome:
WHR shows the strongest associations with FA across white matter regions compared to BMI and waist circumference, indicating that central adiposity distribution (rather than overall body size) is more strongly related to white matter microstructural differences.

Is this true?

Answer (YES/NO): NO